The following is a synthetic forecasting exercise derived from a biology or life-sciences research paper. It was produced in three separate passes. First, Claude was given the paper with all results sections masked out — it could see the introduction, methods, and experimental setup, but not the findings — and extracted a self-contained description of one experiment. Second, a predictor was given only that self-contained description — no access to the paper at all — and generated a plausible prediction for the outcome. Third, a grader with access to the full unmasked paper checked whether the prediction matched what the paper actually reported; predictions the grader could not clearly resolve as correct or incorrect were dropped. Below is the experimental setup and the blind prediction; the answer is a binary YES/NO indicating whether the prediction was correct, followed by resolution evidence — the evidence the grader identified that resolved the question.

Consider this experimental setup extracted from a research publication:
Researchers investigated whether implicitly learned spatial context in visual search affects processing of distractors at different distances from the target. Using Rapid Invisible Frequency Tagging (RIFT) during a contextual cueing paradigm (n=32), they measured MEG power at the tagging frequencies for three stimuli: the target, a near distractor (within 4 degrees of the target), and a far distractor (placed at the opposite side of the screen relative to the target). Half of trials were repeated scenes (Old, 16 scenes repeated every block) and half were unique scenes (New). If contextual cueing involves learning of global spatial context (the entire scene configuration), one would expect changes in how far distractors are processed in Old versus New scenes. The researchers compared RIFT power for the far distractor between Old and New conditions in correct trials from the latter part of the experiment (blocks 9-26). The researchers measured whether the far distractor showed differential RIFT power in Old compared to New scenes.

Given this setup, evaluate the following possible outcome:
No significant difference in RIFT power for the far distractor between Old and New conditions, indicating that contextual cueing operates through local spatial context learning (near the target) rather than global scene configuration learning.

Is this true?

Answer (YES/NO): YES